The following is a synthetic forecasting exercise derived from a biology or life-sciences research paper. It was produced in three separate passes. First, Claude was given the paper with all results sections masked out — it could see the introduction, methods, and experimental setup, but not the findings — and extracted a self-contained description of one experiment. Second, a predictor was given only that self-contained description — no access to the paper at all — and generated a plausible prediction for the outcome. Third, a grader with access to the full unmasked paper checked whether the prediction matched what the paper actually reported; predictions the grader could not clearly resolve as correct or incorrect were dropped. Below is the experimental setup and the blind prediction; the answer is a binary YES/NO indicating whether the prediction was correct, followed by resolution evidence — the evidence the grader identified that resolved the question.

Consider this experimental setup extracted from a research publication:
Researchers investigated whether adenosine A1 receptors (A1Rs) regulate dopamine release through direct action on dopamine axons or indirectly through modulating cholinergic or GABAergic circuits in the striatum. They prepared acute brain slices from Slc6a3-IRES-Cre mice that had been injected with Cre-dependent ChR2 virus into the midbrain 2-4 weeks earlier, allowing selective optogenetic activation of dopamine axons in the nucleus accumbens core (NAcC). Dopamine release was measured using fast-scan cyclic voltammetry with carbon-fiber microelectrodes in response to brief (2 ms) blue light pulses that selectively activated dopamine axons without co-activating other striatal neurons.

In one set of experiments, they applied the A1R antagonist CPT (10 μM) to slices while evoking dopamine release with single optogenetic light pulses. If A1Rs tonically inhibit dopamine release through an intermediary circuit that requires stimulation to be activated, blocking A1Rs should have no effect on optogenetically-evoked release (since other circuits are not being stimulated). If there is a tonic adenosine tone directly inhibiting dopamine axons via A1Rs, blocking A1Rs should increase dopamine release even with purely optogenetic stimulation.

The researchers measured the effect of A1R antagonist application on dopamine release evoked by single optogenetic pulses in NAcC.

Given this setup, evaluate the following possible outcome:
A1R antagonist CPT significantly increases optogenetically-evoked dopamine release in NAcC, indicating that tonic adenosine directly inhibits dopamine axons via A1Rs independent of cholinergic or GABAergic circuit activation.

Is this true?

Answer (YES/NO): YES